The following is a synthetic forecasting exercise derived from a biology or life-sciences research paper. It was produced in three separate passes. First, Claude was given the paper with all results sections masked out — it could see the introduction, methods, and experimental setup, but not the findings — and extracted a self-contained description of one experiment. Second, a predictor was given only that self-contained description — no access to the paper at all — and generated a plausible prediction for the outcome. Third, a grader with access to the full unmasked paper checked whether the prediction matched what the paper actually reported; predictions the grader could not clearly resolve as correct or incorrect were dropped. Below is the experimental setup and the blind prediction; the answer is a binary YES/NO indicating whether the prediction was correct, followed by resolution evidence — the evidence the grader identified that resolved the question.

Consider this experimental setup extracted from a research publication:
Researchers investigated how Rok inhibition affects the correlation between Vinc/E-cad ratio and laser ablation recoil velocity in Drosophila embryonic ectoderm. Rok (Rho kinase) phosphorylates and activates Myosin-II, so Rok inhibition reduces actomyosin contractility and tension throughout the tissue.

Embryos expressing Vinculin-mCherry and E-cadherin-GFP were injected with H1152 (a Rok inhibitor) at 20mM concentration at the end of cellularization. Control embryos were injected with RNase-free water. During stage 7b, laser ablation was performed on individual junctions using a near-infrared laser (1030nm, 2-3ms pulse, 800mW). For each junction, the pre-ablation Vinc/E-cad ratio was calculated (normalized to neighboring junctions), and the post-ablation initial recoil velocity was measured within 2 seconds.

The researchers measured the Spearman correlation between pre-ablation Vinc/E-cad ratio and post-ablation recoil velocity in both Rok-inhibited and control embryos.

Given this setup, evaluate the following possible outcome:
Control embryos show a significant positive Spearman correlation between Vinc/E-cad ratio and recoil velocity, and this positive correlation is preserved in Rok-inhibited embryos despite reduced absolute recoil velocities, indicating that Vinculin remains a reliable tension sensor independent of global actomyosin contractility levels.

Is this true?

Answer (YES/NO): NO